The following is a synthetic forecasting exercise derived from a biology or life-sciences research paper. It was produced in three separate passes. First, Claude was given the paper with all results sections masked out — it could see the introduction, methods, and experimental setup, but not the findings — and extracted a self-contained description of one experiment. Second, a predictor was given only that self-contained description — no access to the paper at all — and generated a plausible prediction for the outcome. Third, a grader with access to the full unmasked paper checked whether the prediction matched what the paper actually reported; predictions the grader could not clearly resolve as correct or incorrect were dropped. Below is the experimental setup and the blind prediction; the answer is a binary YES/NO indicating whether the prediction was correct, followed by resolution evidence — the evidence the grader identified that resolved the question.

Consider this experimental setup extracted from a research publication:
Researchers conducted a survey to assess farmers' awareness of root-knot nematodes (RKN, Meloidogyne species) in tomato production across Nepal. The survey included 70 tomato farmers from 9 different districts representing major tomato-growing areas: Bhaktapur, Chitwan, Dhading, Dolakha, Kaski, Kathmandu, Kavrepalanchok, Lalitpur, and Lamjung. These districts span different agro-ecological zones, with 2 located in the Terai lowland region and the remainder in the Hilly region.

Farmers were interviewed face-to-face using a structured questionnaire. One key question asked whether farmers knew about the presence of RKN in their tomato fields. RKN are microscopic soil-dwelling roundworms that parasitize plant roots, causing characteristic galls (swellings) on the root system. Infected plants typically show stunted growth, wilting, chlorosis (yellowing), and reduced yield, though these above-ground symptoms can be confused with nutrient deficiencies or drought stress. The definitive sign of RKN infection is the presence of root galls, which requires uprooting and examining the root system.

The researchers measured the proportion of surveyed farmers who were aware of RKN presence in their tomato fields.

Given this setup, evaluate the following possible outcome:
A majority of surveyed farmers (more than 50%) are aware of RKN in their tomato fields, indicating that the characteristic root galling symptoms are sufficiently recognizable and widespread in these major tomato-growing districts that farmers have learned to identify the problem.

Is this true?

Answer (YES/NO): YES